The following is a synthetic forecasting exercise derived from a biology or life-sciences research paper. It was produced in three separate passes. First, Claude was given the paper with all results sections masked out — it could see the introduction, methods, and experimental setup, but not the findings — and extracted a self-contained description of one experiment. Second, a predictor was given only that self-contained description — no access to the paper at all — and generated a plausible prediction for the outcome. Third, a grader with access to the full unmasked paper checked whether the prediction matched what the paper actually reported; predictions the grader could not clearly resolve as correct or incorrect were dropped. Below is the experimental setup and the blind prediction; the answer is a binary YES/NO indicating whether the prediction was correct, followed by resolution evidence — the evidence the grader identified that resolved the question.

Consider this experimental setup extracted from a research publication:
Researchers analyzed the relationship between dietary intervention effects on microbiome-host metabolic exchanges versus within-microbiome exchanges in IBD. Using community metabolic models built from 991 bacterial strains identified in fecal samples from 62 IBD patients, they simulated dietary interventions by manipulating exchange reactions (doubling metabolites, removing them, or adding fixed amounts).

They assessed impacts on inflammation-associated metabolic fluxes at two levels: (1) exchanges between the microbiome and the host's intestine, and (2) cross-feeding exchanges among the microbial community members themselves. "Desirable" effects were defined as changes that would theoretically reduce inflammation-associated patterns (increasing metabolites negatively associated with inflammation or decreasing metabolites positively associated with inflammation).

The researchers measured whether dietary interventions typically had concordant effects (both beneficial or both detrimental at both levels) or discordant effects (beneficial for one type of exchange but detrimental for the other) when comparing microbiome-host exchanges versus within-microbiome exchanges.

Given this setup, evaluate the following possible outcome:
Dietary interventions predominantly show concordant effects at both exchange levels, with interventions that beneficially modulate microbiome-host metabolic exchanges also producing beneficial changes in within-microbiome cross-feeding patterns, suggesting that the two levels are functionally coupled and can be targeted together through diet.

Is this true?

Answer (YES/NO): NO